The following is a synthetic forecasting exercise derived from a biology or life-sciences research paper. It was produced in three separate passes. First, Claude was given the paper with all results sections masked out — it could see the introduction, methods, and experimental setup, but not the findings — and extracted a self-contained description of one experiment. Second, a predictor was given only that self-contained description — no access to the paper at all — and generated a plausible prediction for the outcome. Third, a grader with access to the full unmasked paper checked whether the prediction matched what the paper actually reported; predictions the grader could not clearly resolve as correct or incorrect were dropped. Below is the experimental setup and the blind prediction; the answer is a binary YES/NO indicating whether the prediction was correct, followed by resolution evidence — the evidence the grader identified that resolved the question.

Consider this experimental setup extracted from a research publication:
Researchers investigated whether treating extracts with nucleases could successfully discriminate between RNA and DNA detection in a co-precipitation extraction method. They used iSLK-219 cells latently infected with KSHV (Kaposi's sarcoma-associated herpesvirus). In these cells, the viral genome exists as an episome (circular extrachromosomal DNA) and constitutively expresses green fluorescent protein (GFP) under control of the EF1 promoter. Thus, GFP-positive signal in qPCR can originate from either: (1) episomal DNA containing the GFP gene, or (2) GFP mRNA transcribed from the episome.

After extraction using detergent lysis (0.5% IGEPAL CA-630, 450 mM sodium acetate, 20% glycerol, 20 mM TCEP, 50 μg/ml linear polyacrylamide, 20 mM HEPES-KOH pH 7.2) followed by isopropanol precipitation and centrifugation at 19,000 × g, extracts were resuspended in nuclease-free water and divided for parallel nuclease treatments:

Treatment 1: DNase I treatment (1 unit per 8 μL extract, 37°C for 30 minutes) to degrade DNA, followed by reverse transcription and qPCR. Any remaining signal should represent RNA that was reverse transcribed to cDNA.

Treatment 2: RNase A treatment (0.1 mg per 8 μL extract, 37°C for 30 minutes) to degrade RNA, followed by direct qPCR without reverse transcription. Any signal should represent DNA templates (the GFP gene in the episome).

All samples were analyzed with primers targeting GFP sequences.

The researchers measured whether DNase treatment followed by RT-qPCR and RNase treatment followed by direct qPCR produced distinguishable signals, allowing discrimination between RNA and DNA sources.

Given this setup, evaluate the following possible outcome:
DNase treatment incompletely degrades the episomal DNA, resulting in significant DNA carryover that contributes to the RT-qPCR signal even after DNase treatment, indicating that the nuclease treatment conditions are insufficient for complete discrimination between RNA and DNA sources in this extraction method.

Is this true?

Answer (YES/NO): NO